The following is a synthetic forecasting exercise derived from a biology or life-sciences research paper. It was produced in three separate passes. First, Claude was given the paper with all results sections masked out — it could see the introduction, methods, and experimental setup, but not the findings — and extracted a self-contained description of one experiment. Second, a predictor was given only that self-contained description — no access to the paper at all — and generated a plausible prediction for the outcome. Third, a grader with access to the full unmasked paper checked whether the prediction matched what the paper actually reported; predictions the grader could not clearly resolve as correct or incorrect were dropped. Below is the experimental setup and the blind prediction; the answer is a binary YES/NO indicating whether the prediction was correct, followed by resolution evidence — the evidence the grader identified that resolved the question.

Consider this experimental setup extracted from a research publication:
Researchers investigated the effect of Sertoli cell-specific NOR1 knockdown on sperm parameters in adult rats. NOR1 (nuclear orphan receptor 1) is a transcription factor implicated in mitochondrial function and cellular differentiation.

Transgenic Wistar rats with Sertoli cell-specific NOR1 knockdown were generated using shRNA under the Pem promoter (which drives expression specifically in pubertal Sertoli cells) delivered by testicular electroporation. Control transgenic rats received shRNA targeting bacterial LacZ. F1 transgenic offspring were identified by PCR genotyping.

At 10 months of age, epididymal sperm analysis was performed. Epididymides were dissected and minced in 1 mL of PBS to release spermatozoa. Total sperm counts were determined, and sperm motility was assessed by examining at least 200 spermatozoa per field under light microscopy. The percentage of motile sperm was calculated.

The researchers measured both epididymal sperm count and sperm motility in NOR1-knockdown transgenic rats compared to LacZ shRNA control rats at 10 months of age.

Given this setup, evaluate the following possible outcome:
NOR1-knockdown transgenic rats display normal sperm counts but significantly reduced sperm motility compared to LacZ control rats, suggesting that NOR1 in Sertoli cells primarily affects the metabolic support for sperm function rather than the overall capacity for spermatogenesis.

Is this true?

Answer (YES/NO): NO